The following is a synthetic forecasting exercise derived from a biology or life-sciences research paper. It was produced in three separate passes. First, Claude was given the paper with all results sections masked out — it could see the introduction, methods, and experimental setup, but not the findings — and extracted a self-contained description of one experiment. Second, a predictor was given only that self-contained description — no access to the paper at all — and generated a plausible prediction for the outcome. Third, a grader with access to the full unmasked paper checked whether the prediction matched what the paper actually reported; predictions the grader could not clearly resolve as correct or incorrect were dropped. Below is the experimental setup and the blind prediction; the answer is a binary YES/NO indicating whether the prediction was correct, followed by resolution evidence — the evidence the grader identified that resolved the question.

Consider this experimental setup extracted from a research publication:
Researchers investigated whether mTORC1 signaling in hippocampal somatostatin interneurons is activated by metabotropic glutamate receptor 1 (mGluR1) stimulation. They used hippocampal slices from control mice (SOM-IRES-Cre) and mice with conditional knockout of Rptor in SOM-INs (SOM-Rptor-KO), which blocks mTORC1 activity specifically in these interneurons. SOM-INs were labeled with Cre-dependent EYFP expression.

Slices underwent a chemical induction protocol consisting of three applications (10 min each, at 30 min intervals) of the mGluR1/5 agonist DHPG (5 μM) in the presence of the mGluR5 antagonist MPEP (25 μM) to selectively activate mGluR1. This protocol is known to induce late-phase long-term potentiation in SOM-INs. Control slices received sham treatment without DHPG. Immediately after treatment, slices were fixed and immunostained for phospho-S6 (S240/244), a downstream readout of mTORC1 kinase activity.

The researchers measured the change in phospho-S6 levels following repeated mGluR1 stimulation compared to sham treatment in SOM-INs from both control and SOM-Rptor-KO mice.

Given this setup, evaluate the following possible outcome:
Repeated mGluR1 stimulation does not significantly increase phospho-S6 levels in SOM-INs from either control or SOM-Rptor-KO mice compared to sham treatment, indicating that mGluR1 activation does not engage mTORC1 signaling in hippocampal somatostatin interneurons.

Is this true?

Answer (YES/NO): NO